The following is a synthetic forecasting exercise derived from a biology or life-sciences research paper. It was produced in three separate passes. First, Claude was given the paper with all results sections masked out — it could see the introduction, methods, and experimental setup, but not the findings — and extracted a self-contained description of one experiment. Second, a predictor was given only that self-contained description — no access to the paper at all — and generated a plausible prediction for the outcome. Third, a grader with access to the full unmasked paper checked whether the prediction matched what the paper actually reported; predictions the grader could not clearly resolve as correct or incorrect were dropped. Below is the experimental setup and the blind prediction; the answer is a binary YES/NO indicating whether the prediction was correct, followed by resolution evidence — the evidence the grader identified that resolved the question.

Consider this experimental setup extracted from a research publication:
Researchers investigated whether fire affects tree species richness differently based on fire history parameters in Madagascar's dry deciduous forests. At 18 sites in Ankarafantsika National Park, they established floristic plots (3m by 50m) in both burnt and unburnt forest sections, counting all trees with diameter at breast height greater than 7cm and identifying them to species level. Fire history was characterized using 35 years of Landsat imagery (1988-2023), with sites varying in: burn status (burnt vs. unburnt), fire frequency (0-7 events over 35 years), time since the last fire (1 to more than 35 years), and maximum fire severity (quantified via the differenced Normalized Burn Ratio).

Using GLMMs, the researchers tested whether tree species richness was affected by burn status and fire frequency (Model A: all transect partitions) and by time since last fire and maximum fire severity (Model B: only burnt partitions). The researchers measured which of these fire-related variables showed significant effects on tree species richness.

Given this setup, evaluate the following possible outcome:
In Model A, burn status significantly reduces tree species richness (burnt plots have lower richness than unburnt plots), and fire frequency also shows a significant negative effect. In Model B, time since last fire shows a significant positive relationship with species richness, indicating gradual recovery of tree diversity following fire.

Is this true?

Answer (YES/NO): NO